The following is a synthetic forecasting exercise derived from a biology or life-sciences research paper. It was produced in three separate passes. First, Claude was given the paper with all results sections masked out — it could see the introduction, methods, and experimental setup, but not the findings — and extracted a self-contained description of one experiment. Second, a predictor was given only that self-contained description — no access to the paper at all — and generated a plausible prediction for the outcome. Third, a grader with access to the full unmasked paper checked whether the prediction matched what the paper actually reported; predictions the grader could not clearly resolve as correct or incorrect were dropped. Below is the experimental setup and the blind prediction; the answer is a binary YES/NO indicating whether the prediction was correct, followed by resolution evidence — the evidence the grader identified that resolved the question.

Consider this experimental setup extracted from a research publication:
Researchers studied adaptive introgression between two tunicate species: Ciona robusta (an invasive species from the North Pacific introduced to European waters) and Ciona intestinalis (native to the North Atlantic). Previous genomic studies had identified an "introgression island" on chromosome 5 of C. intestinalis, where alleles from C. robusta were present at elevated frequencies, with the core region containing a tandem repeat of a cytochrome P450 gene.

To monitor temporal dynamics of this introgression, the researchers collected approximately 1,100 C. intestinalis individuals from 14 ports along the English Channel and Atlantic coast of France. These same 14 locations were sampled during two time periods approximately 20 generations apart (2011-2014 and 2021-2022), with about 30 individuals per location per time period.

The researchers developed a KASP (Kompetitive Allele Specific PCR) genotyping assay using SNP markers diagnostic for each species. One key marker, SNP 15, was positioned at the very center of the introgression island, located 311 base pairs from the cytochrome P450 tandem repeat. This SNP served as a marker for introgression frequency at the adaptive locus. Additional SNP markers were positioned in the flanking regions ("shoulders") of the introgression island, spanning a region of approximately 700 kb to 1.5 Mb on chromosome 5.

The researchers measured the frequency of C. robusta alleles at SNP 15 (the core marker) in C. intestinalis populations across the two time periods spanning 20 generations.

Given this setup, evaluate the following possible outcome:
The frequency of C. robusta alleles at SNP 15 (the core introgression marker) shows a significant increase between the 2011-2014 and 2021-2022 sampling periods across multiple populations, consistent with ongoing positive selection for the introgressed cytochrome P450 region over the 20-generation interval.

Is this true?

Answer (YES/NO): NO